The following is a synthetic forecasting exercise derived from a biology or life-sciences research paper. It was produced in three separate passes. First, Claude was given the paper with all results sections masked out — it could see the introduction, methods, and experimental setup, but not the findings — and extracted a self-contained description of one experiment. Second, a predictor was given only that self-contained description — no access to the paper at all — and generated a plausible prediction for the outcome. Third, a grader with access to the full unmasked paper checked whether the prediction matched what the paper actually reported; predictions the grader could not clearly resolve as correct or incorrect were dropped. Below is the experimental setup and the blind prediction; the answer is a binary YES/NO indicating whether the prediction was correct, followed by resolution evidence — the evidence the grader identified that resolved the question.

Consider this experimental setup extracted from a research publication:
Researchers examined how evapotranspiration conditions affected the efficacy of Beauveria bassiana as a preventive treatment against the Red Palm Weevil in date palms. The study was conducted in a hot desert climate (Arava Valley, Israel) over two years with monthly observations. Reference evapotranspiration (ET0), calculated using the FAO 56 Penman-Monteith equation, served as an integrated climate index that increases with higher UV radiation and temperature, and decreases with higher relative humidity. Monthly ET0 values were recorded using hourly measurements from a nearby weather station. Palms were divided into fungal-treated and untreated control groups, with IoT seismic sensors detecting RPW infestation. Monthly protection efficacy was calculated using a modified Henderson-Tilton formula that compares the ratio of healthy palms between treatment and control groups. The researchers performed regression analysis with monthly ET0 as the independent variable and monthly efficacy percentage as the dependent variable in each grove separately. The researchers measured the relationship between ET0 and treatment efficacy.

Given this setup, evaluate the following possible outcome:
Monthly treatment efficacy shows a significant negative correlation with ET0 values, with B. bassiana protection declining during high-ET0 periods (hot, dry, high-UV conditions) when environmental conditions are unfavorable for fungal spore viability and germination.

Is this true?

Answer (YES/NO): NO